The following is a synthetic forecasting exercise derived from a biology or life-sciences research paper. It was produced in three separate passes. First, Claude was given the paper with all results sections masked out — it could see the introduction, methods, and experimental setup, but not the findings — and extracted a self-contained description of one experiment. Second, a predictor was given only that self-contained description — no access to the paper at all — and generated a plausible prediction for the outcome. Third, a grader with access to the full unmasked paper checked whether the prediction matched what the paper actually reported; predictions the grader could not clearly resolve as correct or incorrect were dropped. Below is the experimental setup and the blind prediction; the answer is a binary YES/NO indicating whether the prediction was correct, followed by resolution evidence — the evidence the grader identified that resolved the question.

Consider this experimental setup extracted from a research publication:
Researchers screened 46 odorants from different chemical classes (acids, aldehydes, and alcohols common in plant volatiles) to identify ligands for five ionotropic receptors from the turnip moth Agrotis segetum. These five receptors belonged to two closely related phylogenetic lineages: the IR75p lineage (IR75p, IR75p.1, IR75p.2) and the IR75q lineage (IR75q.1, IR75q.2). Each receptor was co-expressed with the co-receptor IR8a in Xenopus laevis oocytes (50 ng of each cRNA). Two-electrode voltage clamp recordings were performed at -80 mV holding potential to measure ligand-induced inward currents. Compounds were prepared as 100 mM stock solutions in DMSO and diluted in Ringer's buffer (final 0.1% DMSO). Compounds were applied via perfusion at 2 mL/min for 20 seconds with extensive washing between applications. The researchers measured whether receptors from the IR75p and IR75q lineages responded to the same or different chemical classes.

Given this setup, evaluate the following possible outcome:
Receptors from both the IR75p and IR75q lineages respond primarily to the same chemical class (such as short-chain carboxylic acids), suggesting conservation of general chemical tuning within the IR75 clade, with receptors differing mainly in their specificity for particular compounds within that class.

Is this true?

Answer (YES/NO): YES